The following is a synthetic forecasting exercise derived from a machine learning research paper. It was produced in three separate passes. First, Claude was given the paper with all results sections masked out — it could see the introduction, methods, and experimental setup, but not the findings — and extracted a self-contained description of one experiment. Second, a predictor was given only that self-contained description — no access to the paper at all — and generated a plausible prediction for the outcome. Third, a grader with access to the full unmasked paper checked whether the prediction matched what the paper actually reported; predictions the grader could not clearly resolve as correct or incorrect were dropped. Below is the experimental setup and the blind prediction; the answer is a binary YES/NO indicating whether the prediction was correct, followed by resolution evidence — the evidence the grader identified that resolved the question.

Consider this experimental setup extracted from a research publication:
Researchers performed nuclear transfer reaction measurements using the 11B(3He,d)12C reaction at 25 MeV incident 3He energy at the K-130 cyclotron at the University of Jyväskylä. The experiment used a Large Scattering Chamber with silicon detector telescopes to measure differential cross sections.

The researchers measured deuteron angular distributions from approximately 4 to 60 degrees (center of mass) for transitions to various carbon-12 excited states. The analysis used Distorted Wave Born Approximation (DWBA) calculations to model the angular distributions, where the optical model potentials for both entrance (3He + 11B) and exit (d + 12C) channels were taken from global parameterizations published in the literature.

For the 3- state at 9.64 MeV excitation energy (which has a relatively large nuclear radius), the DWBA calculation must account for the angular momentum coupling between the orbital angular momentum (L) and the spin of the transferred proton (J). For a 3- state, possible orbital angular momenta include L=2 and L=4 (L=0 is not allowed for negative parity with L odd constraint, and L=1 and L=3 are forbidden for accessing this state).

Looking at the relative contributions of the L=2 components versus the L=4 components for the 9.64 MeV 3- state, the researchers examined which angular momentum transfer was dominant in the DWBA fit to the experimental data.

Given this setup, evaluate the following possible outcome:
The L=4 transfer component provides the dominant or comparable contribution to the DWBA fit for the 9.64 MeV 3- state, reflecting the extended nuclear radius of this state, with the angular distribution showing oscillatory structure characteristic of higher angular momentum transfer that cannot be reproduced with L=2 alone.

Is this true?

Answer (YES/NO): NO